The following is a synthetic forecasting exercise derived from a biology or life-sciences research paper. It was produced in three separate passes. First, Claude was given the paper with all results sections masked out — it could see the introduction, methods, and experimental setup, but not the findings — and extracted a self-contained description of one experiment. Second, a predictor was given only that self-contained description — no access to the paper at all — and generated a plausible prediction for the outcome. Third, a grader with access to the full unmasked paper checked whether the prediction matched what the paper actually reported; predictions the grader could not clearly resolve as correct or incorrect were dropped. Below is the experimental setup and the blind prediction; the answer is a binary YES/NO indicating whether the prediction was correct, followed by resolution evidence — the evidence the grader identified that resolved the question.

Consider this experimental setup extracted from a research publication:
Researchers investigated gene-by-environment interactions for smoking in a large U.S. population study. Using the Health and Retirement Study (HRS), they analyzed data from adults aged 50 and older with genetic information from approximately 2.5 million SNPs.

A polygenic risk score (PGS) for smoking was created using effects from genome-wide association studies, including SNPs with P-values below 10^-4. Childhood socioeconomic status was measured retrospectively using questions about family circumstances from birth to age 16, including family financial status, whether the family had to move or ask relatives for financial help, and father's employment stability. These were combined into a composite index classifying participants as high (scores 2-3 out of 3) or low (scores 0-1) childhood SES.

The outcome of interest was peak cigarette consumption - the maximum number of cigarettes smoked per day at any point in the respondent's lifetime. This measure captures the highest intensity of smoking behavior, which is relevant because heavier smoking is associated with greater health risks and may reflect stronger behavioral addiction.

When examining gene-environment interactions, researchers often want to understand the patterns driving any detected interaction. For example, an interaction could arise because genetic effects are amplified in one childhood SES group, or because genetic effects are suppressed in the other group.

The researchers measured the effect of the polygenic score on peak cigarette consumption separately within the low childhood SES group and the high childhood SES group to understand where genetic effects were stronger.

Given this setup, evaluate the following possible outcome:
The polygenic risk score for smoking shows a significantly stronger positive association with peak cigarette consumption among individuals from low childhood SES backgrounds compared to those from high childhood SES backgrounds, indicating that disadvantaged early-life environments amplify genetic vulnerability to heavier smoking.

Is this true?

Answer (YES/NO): YES